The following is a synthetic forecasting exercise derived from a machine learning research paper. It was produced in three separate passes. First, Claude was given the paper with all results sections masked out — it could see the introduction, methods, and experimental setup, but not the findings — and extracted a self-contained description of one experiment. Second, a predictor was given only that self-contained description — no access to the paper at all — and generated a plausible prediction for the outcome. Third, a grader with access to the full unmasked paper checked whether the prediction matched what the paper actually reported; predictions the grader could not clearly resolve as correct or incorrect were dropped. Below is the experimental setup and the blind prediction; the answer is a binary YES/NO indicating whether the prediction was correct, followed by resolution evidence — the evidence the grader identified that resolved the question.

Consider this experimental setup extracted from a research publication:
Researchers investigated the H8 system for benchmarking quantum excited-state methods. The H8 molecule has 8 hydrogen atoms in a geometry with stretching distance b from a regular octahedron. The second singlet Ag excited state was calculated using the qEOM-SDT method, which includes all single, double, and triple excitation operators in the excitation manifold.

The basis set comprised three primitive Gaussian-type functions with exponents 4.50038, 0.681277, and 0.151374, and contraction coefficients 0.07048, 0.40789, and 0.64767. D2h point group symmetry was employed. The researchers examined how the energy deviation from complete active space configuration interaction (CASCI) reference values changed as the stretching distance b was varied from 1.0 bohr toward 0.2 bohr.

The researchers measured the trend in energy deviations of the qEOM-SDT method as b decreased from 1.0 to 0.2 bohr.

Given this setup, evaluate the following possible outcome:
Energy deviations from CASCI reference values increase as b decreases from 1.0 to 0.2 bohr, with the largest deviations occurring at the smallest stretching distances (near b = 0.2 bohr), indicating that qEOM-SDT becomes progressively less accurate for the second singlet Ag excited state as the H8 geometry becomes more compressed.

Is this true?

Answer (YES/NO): YES